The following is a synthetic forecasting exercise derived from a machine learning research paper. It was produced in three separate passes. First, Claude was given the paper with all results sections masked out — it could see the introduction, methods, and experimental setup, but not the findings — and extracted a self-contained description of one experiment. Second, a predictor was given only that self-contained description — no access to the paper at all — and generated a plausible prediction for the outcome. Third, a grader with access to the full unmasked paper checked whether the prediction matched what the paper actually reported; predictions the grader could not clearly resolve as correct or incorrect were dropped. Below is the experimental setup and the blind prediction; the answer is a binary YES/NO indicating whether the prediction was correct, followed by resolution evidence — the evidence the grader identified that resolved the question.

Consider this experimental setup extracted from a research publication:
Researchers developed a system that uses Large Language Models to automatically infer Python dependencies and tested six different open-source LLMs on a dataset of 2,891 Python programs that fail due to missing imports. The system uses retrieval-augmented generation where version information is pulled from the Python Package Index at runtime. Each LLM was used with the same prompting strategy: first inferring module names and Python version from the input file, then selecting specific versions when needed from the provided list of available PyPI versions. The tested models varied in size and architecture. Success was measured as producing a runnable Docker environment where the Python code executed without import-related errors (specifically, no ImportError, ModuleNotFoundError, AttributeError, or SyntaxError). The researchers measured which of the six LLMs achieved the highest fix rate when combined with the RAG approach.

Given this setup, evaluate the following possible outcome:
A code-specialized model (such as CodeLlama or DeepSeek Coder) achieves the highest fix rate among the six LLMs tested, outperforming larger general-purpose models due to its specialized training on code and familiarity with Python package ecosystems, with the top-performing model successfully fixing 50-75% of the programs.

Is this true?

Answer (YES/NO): NO